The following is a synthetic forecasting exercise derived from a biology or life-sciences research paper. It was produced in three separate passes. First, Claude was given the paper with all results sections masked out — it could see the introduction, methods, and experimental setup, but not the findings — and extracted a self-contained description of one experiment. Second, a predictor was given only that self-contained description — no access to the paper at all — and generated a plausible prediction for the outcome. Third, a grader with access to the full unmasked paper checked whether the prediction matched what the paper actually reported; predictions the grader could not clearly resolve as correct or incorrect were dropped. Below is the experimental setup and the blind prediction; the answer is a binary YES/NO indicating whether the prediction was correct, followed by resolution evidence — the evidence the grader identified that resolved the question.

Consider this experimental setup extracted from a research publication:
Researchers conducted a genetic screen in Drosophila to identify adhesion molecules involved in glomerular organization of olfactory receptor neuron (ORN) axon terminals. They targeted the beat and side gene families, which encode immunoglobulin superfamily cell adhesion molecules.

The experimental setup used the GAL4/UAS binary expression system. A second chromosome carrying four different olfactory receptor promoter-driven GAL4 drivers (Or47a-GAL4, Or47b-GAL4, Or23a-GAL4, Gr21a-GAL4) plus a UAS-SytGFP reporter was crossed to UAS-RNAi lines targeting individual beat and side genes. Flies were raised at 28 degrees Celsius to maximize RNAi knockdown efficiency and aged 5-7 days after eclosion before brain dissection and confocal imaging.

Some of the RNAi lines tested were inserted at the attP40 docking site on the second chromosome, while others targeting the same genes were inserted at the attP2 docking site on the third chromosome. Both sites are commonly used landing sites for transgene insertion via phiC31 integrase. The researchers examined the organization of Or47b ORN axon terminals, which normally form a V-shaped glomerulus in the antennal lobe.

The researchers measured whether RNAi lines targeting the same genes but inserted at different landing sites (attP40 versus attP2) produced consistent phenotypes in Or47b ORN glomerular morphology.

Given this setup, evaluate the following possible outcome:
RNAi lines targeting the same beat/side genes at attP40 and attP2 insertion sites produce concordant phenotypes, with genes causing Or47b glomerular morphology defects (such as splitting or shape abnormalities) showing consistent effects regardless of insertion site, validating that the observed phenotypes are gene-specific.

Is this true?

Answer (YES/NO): NO